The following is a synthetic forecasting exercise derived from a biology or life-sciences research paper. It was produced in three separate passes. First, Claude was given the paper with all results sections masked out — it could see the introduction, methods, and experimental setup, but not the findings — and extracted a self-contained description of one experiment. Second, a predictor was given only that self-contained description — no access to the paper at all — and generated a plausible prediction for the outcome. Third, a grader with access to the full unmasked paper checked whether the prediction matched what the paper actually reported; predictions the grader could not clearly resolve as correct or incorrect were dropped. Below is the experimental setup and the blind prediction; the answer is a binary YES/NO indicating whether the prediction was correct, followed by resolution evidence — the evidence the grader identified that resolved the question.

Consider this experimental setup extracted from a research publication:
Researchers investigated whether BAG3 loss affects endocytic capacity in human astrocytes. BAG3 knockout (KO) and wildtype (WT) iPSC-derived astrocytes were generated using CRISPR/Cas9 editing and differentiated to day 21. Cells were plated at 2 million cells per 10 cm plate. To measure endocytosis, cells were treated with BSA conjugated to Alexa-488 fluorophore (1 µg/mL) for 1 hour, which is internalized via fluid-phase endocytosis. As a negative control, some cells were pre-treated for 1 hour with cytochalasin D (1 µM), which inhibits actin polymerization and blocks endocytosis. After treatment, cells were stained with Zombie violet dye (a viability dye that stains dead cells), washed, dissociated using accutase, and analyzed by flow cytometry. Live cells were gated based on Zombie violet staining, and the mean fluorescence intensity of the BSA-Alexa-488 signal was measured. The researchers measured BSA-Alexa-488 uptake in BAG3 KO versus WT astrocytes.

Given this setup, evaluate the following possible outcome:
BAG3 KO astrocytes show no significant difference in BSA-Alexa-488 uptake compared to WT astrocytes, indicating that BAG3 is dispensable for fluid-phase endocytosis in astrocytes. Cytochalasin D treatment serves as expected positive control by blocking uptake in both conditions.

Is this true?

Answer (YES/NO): YES